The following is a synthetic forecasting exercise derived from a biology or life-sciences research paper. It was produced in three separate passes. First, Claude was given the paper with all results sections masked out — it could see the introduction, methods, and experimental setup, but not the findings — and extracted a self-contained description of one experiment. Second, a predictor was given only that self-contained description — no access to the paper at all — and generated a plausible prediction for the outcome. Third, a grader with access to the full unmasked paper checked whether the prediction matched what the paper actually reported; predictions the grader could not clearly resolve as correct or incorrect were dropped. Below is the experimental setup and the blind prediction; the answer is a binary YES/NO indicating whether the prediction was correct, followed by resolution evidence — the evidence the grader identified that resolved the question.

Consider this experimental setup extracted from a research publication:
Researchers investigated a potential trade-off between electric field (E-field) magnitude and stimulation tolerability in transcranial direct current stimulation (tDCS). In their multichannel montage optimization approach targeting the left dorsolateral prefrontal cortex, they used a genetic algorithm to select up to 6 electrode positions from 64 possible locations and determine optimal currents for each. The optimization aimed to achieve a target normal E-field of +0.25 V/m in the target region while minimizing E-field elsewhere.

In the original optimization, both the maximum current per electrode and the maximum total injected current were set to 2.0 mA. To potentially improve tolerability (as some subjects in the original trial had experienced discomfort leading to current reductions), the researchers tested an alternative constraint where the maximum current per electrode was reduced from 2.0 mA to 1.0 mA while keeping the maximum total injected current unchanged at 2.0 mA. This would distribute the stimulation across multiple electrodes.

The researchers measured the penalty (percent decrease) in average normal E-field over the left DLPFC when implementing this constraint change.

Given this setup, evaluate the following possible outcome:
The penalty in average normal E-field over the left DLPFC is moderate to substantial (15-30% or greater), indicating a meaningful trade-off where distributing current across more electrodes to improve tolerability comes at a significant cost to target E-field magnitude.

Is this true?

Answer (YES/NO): NO